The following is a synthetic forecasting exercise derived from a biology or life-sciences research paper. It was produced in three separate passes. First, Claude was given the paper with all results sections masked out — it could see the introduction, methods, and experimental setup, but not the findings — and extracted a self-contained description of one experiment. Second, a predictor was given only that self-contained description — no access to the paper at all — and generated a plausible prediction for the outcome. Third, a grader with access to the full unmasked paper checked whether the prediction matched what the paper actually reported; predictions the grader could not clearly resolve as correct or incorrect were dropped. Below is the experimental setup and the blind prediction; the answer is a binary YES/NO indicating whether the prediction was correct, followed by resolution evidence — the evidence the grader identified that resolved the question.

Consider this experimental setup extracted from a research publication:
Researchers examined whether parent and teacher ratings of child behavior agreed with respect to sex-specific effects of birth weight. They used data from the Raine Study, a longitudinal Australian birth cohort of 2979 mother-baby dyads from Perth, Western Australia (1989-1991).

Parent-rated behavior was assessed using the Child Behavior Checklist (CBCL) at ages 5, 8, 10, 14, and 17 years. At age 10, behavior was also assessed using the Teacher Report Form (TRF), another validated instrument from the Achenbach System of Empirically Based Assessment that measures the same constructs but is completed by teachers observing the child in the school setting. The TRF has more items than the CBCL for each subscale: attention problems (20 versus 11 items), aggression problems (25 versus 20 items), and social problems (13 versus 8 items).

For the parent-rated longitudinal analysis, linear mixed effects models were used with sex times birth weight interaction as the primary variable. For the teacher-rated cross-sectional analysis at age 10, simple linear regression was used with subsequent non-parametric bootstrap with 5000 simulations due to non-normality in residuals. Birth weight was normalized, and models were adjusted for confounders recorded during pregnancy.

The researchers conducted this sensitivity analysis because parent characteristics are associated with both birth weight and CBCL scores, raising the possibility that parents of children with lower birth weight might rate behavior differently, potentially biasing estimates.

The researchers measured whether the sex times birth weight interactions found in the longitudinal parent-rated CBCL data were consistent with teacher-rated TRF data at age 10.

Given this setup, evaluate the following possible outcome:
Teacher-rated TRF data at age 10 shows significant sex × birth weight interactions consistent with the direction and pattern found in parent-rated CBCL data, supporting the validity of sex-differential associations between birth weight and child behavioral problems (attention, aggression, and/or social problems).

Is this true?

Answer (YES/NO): NO